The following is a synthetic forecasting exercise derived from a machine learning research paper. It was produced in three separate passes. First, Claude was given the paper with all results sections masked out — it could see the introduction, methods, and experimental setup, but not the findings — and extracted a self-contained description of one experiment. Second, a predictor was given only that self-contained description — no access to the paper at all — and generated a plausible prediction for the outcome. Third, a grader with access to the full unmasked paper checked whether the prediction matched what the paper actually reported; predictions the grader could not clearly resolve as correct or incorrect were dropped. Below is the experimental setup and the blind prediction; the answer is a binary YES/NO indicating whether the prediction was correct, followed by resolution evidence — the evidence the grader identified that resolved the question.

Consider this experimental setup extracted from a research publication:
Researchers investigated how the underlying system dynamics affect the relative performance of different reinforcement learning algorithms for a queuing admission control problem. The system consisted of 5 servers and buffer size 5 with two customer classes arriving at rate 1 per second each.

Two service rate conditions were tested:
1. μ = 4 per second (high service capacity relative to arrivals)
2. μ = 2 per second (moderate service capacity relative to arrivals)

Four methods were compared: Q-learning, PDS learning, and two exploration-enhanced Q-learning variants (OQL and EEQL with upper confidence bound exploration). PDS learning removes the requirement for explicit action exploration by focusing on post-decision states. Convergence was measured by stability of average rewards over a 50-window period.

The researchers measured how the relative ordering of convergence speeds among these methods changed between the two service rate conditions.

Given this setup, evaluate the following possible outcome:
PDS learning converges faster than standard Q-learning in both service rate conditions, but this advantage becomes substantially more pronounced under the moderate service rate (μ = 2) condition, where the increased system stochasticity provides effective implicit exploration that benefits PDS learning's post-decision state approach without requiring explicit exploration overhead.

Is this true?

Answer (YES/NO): NO